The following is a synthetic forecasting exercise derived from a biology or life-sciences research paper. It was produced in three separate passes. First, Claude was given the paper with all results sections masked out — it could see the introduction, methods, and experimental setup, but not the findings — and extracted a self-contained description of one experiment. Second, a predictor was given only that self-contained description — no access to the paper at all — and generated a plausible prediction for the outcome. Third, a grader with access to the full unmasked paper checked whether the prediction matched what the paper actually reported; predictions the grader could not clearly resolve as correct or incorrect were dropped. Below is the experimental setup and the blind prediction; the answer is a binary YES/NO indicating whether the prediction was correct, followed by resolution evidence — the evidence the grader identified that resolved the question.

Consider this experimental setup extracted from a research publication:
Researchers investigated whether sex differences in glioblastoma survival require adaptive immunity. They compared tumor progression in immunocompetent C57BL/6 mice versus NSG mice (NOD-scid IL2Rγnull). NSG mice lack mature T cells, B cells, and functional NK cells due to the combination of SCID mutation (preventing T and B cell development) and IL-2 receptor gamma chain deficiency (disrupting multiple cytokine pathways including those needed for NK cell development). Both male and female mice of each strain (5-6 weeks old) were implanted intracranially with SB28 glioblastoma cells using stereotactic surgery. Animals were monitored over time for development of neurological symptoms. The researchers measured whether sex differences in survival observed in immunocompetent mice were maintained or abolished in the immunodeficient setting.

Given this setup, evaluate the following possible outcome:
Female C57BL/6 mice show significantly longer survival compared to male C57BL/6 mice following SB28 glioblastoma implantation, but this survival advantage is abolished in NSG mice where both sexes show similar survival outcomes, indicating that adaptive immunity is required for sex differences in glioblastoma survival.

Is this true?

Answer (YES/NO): YES